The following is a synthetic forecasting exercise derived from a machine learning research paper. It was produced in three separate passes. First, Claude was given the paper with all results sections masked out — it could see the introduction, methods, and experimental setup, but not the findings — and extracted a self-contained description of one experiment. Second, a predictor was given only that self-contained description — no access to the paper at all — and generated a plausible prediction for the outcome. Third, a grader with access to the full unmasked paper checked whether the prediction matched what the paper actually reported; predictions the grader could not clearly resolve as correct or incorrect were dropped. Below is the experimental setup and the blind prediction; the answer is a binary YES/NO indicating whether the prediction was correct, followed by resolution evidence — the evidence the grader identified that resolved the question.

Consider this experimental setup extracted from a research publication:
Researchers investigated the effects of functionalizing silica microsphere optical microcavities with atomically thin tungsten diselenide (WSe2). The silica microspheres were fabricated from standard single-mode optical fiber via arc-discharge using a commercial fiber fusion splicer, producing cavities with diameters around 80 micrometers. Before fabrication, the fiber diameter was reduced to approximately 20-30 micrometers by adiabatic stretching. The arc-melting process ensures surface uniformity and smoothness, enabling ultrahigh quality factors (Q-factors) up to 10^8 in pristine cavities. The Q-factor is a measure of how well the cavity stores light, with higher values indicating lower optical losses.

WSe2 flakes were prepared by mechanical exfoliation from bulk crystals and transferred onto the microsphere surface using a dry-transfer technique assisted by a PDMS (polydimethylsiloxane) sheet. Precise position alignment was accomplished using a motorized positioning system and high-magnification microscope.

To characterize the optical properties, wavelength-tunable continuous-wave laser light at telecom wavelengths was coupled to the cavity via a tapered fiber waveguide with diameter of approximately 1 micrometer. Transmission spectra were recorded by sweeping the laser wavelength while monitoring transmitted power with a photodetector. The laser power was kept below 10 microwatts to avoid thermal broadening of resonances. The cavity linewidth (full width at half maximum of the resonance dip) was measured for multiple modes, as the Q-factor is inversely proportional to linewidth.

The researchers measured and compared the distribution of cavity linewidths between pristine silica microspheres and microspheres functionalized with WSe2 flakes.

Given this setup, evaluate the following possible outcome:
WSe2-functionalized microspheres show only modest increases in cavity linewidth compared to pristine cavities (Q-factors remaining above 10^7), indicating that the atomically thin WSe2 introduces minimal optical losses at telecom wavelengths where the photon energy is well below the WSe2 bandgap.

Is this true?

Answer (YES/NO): NO